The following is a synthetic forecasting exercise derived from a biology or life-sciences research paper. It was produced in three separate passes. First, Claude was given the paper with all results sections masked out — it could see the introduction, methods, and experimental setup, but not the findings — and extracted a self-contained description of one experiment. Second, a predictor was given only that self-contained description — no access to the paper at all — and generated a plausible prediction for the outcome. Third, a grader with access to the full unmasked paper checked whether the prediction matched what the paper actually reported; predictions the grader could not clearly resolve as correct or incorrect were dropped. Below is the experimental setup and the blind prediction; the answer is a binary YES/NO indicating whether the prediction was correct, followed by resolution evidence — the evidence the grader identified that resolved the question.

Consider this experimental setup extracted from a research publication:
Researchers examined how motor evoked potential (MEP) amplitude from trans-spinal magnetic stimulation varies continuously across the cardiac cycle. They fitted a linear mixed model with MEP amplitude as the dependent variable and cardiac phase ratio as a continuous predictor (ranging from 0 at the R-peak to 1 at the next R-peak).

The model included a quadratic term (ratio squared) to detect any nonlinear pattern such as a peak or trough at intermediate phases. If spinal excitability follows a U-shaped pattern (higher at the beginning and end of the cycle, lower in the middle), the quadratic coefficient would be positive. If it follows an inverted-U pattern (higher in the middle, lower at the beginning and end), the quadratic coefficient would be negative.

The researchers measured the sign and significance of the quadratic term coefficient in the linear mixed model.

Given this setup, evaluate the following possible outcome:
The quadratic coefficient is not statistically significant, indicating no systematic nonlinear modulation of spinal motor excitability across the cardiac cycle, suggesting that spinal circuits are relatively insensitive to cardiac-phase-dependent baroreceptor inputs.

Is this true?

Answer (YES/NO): NO